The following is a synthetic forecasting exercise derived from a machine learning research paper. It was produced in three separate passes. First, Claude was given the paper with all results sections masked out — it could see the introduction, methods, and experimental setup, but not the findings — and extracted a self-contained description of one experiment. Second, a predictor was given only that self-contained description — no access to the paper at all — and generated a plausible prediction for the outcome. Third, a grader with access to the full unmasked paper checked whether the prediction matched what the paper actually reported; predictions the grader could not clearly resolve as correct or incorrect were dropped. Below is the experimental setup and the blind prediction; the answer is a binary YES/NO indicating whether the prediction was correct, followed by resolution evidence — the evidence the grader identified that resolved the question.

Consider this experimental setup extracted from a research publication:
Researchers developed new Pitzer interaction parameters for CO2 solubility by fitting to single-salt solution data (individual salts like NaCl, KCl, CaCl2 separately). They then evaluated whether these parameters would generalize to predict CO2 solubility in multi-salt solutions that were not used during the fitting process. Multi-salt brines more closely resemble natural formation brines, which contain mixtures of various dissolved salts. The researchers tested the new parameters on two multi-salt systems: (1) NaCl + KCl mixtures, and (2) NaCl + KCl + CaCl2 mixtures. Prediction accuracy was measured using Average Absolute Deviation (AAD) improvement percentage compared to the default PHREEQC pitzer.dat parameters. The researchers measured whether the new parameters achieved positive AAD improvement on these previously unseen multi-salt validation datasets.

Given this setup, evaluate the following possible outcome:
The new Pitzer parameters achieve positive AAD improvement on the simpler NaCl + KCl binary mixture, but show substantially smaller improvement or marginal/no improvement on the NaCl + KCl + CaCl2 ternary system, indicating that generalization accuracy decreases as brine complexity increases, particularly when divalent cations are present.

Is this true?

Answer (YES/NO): NO